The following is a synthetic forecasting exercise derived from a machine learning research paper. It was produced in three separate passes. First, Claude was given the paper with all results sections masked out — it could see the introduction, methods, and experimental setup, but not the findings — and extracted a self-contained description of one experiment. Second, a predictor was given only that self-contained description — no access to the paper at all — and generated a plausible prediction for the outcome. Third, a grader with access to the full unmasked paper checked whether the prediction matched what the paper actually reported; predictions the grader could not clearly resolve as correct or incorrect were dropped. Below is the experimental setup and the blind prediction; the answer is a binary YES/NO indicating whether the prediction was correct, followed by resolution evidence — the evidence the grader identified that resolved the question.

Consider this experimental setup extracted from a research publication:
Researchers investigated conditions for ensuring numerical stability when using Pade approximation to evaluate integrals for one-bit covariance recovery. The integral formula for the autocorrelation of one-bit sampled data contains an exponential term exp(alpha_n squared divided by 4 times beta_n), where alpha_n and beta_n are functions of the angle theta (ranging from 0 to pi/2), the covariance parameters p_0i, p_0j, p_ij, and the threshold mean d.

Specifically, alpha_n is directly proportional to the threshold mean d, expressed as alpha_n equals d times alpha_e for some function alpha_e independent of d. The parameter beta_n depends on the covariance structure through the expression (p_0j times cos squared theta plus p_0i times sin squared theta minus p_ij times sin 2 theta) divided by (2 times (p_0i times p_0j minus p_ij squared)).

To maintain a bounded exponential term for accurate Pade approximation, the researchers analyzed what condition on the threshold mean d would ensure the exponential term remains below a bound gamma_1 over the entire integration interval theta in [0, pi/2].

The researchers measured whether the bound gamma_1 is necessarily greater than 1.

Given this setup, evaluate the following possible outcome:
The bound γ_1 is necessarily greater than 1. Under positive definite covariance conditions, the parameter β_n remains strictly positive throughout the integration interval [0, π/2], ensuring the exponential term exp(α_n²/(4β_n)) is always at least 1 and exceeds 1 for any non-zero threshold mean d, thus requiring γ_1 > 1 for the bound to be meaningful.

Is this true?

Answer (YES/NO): YES